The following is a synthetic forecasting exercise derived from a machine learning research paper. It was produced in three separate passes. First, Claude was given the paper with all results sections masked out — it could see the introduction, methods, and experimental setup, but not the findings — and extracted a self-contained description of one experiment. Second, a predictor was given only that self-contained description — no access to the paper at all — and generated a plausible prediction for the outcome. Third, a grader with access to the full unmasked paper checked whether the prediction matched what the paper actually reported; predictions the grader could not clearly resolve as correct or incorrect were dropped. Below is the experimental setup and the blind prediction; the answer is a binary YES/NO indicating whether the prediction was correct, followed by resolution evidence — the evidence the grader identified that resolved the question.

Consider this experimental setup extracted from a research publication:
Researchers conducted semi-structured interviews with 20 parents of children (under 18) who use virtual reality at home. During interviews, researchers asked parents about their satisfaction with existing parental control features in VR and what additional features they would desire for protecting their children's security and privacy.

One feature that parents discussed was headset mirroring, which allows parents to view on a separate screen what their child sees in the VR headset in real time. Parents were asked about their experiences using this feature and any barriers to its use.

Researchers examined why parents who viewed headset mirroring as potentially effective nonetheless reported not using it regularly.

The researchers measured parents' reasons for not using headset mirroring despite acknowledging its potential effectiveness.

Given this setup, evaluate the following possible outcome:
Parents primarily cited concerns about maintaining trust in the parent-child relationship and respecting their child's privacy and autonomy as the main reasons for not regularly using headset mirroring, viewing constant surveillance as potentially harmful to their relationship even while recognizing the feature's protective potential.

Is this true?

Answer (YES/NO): NO